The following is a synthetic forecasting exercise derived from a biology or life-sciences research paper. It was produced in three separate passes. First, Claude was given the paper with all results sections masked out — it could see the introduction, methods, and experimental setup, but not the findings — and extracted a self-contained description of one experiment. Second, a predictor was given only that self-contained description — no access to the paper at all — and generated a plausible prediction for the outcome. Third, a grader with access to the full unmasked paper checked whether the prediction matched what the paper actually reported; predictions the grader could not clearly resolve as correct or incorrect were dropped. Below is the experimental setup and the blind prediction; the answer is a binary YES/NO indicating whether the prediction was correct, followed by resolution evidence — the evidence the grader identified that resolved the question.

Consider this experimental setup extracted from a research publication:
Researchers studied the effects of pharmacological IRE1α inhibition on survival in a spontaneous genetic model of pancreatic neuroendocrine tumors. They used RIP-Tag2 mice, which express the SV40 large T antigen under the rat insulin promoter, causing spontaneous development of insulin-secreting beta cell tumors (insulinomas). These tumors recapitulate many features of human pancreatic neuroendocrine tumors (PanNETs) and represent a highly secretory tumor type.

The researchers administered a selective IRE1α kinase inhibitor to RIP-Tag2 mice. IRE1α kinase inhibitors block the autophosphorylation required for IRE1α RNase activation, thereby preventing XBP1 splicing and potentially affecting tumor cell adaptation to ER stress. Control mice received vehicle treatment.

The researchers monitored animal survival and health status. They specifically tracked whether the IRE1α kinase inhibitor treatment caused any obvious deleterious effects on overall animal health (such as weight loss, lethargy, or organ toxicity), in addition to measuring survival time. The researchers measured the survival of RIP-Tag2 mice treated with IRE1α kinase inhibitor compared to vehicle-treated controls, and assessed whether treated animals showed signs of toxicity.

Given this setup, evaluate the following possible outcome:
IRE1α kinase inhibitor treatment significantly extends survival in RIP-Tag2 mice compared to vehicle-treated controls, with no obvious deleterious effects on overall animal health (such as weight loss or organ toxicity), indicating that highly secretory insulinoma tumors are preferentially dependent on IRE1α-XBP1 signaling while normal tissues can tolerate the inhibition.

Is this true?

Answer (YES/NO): YES